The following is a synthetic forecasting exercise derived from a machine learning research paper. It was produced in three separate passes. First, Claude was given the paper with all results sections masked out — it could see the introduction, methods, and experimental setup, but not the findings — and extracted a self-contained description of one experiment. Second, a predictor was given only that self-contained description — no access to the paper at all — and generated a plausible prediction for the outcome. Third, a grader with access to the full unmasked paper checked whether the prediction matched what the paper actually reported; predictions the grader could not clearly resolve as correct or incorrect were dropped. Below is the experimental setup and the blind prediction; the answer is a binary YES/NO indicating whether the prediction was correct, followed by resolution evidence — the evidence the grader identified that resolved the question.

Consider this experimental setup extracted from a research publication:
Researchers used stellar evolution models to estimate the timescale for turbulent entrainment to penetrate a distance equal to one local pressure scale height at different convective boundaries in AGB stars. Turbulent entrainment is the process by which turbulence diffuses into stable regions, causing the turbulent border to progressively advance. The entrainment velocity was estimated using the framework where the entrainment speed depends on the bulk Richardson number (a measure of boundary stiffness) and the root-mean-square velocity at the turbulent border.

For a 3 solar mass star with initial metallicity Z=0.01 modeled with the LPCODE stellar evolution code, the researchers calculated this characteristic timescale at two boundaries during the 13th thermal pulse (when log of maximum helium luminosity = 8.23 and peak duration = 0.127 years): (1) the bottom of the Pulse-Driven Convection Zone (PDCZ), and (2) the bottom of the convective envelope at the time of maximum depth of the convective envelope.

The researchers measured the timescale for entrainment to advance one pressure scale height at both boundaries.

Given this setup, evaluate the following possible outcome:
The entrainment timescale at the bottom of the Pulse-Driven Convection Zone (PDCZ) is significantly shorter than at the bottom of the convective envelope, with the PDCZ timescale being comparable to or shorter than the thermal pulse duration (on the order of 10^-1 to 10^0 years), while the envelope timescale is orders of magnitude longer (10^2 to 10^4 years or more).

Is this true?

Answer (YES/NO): NO